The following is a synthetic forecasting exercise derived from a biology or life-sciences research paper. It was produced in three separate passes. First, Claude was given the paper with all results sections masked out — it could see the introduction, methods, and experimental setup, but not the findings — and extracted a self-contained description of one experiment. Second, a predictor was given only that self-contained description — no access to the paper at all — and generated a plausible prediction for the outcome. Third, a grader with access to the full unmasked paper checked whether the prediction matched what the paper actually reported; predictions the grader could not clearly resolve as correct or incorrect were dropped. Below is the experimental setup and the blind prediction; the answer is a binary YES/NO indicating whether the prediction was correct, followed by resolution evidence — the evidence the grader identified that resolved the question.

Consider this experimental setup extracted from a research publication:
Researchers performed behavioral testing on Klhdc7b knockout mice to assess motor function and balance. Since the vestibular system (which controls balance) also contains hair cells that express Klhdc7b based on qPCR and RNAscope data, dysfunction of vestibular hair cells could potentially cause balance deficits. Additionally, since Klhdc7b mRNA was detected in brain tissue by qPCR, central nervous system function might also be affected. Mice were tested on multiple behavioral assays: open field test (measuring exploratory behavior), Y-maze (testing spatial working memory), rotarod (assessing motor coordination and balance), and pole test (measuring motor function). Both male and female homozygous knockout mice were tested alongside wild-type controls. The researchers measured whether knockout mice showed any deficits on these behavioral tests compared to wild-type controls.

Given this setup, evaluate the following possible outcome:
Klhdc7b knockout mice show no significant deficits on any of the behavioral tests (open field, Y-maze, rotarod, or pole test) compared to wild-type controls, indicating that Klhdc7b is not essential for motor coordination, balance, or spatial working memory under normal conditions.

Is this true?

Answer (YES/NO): YES